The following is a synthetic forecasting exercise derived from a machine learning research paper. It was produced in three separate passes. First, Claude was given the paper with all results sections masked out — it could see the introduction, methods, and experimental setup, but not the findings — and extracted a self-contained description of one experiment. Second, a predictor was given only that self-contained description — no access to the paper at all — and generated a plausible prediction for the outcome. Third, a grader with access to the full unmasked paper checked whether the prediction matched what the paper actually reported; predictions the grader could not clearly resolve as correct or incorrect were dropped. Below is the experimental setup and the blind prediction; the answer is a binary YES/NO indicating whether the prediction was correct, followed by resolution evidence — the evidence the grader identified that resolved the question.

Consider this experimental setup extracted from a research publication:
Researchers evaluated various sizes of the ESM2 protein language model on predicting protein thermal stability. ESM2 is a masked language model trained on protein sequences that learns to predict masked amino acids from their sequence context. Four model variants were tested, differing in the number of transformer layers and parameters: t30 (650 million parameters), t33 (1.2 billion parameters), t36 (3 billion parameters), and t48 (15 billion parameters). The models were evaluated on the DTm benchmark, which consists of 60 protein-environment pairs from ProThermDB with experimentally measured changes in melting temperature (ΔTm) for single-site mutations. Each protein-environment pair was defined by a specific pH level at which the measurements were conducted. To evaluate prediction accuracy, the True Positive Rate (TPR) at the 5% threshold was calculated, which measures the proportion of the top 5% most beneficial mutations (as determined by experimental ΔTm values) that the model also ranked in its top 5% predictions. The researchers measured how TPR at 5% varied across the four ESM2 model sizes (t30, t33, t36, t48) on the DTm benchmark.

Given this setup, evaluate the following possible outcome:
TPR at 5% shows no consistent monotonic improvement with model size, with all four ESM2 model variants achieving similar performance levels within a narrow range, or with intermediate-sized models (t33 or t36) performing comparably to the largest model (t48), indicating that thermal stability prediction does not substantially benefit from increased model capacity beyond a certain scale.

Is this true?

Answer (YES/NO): YES